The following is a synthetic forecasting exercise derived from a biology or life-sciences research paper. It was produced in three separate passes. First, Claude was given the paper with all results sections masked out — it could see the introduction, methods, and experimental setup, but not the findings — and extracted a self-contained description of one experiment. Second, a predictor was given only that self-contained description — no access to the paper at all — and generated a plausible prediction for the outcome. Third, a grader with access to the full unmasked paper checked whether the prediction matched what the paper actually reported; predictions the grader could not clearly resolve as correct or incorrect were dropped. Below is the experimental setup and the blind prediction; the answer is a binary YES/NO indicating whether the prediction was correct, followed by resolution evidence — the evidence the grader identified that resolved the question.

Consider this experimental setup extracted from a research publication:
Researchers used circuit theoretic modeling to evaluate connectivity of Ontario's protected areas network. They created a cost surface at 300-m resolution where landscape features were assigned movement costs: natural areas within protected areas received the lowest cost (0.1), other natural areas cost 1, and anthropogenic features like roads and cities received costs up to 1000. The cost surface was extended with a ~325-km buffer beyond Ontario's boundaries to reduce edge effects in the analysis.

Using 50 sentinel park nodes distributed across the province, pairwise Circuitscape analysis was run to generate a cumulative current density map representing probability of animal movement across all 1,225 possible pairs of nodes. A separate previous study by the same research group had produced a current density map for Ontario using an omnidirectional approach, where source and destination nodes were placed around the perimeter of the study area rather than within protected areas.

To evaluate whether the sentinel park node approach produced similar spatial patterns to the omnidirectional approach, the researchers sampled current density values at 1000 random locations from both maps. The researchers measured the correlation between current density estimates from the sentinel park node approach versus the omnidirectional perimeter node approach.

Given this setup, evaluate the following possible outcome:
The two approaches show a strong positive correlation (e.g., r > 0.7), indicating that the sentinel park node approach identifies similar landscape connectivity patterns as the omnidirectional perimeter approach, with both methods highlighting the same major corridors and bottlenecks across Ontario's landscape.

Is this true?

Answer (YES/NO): YES